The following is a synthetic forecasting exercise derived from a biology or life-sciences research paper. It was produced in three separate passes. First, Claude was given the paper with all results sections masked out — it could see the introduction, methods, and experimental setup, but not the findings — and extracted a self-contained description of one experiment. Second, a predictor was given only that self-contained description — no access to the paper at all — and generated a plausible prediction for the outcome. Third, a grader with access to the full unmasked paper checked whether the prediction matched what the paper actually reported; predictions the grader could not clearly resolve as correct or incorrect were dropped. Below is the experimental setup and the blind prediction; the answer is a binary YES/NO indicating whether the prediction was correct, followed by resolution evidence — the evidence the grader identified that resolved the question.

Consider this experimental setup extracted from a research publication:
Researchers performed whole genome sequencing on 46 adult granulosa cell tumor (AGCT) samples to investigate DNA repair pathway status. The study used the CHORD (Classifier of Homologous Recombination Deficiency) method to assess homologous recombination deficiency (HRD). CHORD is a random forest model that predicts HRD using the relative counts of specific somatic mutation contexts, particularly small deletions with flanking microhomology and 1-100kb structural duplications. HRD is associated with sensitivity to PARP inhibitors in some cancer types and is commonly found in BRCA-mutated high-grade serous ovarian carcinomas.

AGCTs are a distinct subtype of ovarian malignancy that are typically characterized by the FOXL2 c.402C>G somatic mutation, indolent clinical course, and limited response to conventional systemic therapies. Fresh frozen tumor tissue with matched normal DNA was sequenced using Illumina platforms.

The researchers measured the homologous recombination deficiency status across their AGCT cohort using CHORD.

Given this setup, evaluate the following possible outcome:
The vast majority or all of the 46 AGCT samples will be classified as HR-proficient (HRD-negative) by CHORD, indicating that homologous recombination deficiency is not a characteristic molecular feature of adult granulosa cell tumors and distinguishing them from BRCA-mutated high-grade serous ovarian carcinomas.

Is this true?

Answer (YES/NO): YES